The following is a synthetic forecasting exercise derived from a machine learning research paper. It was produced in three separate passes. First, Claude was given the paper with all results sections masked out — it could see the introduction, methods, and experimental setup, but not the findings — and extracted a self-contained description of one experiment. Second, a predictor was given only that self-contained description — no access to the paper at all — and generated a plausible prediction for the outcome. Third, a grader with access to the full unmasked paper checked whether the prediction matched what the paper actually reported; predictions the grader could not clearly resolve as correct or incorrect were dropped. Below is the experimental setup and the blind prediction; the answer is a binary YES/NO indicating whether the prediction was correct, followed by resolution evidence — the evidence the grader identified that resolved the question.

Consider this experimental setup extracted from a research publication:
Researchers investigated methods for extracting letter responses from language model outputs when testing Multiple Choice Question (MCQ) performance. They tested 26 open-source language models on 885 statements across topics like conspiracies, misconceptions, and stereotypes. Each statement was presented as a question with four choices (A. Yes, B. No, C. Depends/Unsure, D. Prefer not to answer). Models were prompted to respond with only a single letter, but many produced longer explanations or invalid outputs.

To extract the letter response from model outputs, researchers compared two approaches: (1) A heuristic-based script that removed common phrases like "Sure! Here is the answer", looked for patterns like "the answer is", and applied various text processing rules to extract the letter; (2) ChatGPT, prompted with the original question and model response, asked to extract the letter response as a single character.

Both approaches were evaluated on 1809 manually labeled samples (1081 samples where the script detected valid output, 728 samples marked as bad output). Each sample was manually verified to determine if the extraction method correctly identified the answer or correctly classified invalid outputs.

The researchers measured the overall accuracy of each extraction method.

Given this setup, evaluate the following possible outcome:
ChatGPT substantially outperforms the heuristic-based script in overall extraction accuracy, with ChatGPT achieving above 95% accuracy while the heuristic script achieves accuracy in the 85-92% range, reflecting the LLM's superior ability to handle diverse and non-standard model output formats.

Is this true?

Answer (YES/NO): NO